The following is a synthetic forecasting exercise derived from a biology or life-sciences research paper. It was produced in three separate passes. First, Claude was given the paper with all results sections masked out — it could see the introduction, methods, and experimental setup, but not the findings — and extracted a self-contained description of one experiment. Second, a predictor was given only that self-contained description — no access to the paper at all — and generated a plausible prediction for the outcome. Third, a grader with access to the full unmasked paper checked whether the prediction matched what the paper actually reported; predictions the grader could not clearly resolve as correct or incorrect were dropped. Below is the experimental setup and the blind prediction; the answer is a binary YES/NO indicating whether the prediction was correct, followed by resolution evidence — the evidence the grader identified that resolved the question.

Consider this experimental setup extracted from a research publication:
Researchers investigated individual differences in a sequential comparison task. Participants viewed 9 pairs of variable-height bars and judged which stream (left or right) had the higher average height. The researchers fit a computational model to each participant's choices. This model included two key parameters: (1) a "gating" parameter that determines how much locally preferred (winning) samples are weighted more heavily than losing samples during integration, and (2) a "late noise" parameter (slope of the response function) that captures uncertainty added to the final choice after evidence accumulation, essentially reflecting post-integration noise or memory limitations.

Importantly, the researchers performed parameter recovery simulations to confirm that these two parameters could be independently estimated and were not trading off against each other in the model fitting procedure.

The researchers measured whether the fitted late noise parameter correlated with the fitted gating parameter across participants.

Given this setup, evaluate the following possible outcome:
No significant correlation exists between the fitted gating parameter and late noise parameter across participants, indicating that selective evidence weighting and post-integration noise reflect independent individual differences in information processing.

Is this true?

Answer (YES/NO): NO